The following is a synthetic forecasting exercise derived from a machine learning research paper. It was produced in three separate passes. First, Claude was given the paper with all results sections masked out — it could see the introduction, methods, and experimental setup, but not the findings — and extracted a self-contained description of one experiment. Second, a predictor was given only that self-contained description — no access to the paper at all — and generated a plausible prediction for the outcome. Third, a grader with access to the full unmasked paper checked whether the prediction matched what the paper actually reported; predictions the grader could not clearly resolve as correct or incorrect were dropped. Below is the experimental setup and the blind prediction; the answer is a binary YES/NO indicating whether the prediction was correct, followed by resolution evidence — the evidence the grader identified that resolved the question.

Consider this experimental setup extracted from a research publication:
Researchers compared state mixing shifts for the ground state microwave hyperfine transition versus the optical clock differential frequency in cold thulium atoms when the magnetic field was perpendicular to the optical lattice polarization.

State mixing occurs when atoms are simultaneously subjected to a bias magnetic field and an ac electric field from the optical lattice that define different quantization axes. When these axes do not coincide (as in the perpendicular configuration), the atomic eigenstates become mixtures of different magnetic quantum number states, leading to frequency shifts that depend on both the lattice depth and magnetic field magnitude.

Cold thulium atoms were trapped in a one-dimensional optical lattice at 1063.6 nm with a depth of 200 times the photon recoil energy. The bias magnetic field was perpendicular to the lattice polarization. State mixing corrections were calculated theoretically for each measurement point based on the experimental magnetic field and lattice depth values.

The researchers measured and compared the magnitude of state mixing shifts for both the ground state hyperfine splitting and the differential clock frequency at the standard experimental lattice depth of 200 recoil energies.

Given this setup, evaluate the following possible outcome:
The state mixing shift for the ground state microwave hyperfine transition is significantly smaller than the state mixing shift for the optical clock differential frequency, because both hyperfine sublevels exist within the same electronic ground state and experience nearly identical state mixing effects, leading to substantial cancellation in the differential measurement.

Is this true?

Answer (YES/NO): YES